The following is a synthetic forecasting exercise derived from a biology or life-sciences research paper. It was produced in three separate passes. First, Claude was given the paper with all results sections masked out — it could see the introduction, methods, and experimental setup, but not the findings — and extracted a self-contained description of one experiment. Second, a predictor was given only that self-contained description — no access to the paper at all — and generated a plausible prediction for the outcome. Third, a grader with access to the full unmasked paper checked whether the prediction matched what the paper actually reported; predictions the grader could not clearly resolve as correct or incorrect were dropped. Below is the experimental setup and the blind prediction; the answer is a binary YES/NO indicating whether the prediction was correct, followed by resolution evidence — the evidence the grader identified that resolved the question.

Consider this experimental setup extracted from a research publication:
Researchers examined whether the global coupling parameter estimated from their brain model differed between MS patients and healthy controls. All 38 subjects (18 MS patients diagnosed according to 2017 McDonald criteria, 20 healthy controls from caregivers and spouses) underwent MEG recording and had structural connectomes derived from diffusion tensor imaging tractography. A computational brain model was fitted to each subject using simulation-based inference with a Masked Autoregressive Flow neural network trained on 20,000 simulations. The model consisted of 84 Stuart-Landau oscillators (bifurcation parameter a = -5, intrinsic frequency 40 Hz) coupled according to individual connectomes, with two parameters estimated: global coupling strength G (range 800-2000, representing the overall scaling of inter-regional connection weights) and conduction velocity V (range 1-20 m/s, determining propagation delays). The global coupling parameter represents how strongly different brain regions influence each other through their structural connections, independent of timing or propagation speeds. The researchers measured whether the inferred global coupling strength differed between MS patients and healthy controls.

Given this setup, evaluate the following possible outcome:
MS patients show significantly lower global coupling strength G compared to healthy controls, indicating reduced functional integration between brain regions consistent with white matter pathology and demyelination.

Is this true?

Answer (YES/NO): NO